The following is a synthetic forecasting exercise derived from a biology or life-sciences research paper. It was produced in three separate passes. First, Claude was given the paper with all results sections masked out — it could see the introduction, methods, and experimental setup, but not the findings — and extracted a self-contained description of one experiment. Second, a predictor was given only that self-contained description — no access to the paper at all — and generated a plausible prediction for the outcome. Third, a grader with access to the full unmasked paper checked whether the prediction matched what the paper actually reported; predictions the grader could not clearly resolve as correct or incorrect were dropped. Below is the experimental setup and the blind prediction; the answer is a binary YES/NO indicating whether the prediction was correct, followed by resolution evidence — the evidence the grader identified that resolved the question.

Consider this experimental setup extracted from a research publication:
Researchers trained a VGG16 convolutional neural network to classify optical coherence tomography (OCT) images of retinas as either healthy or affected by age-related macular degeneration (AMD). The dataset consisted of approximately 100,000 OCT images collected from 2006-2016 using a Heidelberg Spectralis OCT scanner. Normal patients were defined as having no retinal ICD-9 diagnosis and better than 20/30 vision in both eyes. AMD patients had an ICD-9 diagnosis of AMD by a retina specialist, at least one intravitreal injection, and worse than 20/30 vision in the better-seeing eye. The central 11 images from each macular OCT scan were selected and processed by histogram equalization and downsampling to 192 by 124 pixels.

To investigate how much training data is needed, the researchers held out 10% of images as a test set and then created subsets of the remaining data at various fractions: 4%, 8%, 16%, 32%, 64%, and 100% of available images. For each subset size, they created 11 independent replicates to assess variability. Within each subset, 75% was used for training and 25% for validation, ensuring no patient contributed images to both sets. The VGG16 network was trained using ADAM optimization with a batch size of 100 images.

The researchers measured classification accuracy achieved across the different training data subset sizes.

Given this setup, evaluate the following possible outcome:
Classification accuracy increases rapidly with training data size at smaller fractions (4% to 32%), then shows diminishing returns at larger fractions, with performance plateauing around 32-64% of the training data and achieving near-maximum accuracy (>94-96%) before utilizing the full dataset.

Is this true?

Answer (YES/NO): NO